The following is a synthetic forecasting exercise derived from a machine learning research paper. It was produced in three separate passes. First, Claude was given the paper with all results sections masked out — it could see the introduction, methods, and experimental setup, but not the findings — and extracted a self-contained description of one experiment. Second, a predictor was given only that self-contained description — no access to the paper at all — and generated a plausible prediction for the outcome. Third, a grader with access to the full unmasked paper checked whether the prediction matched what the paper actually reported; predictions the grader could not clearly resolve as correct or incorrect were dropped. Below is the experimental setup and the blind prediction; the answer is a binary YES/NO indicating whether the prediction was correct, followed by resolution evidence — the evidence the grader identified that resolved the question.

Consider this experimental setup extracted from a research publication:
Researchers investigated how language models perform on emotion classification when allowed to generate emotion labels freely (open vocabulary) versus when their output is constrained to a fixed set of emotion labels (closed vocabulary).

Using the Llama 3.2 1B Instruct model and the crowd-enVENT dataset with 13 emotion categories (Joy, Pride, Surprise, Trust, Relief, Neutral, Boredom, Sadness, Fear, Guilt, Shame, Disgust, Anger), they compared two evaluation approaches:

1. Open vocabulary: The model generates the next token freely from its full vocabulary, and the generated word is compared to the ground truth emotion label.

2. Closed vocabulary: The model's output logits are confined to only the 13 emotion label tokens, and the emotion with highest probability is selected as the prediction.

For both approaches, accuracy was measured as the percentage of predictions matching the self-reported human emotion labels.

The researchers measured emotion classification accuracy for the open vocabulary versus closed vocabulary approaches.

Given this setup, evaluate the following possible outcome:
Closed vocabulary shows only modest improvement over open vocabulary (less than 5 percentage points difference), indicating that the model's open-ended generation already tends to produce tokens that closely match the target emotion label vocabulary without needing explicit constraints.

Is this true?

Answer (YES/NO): NO